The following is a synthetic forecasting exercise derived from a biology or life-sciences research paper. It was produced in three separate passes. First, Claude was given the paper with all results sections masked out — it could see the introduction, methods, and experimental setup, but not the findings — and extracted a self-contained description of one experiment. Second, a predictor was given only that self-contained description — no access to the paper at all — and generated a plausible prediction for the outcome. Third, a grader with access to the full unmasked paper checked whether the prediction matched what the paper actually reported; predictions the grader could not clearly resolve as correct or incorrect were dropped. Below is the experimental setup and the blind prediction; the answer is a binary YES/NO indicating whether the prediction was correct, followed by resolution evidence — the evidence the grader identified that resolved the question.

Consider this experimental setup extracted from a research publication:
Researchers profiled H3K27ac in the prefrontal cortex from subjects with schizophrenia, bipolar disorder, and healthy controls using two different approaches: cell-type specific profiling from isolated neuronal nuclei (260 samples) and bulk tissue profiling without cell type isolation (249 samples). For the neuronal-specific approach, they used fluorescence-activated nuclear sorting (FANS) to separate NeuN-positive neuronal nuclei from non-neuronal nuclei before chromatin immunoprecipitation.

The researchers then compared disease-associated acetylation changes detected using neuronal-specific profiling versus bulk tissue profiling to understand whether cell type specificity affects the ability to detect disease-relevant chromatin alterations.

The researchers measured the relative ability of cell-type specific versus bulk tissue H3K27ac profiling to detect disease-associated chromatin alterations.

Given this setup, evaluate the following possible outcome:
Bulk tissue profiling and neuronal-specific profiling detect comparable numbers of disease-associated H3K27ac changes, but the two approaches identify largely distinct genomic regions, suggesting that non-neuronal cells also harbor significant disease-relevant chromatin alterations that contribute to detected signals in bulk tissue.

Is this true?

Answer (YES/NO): NO